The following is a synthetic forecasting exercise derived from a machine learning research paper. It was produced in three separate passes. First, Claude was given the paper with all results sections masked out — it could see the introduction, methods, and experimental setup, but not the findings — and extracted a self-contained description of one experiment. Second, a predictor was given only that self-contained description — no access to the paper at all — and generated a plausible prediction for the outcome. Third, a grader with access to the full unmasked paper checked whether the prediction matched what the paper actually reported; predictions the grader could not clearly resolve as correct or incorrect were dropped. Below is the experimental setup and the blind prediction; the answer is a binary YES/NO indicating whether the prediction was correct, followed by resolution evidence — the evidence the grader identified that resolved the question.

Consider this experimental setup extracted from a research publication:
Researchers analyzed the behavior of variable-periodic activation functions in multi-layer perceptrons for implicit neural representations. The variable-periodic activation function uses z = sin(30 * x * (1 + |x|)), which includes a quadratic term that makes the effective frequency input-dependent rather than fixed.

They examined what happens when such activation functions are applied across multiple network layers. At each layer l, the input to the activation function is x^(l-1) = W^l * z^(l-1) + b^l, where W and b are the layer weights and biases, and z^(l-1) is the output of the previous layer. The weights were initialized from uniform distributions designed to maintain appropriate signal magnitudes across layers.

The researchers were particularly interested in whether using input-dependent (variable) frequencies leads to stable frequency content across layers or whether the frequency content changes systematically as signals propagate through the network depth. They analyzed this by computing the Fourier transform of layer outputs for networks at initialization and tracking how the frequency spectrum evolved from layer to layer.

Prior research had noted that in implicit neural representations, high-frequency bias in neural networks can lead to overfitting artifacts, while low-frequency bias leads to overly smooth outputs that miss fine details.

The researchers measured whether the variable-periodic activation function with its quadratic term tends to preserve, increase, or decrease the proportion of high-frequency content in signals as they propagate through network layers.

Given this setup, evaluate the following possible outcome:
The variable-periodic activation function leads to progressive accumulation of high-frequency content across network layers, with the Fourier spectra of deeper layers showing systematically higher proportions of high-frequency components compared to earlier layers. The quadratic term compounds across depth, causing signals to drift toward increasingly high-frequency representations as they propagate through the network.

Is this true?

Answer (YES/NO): YES